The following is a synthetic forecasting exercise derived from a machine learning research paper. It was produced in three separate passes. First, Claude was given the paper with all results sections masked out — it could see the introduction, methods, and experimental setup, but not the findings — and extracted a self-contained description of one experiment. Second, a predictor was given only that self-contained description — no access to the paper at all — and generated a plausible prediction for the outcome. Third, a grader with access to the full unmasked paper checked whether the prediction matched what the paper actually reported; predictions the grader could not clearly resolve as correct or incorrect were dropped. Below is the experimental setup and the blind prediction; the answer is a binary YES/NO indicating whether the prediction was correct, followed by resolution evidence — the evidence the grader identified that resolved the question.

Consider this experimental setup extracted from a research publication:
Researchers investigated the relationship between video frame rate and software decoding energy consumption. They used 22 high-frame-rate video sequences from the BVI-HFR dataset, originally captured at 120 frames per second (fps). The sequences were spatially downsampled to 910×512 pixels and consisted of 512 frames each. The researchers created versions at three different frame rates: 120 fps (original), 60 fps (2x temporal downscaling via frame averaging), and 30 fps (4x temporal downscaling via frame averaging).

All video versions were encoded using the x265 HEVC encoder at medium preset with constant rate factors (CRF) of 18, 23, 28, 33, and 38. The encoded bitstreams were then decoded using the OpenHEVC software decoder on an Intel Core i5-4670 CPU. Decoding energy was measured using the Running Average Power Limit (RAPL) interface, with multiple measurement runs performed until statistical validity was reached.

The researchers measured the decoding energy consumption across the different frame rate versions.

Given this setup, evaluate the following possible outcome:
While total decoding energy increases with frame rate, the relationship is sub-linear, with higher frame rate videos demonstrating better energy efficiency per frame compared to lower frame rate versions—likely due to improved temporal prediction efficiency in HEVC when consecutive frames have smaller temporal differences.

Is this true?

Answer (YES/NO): NO